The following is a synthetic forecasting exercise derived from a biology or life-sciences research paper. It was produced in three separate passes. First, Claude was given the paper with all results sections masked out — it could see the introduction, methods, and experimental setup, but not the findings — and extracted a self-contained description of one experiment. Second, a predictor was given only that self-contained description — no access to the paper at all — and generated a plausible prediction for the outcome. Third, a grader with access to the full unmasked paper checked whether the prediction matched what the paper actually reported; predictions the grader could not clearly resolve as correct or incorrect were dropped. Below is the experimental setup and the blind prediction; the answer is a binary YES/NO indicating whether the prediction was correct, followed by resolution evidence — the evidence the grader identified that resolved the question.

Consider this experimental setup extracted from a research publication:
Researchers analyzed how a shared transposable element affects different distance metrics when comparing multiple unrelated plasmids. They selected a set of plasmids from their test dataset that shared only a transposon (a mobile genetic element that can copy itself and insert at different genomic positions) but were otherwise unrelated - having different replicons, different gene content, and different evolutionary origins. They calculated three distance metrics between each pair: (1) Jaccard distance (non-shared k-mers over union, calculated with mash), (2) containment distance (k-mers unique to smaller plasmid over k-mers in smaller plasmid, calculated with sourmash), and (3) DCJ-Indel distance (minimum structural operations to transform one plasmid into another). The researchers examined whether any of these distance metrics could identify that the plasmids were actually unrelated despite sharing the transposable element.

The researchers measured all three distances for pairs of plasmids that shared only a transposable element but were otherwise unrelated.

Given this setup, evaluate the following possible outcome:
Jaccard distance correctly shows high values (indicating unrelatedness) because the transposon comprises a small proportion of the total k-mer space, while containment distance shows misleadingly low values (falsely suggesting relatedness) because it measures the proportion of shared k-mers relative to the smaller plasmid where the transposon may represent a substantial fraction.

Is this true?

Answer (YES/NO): NO